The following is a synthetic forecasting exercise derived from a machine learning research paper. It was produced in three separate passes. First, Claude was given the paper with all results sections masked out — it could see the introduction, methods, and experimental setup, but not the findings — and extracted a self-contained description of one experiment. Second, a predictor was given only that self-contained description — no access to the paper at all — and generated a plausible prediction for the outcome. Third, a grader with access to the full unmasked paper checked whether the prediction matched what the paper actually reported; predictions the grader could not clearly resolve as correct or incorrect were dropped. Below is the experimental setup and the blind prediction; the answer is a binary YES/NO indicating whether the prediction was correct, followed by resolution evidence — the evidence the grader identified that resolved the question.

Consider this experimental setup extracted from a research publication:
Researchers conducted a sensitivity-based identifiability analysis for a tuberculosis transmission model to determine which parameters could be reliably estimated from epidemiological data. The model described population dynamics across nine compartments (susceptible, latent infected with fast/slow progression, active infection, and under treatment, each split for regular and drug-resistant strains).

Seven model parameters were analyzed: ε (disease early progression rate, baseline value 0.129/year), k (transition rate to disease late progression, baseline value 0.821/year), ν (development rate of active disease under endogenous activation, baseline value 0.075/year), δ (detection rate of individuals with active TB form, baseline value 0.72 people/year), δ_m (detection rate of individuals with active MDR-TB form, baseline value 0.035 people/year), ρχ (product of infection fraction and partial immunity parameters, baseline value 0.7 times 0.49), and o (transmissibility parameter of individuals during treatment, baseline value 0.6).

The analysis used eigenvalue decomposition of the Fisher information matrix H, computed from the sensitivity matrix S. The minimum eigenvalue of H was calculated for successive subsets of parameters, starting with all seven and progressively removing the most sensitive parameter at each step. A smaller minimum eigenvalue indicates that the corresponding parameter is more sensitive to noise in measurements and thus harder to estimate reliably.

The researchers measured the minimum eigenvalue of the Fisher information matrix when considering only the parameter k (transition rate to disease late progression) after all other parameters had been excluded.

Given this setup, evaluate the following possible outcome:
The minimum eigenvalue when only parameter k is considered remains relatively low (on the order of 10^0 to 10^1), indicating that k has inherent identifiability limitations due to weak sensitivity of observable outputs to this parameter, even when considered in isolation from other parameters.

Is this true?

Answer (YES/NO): NO